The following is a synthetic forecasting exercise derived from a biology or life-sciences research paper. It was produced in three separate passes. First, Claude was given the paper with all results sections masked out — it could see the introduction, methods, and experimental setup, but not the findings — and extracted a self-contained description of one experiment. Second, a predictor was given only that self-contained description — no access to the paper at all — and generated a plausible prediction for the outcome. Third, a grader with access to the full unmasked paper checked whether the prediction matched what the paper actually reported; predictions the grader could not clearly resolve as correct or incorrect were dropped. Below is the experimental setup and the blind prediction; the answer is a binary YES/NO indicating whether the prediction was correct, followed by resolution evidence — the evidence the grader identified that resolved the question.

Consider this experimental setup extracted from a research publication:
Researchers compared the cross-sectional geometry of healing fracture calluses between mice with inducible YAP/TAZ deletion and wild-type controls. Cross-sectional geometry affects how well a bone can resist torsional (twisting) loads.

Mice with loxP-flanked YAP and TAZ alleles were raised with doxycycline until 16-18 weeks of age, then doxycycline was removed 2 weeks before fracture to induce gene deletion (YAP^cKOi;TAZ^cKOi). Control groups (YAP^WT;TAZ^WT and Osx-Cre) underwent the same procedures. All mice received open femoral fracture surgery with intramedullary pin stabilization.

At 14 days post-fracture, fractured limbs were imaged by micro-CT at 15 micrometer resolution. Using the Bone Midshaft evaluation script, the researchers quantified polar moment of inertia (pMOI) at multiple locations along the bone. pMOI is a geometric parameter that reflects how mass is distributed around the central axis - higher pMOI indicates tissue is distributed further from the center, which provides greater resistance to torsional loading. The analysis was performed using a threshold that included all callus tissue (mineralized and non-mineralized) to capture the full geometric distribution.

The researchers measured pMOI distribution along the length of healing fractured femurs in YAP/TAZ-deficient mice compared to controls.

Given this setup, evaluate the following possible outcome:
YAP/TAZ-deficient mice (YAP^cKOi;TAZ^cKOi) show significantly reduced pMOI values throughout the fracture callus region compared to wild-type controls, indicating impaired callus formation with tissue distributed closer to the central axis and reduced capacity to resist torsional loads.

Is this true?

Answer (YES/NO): NO